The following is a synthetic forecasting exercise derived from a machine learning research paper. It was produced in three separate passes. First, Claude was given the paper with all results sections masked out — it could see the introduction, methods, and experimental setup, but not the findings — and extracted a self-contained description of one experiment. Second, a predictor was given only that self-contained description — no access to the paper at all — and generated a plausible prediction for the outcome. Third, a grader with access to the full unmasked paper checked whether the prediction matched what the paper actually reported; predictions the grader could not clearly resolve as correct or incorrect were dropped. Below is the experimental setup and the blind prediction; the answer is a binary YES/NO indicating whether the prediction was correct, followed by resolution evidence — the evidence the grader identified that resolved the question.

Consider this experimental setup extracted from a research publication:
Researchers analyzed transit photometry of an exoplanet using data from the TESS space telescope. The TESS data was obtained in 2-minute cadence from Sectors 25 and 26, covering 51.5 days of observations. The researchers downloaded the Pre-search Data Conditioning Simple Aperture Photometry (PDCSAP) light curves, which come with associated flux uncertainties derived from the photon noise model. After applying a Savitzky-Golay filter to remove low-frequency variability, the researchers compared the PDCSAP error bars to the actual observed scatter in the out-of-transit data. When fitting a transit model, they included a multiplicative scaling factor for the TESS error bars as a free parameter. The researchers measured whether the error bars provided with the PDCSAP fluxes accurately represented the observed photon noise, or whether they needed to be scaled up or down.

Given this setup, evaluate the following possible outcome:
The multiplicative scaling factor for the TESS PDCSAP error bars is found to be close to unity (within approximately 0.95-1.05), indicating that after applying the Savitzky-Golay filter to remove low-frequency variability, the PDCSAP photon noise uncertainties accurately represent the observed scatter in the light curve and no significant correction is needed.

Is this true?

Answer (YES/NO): NO